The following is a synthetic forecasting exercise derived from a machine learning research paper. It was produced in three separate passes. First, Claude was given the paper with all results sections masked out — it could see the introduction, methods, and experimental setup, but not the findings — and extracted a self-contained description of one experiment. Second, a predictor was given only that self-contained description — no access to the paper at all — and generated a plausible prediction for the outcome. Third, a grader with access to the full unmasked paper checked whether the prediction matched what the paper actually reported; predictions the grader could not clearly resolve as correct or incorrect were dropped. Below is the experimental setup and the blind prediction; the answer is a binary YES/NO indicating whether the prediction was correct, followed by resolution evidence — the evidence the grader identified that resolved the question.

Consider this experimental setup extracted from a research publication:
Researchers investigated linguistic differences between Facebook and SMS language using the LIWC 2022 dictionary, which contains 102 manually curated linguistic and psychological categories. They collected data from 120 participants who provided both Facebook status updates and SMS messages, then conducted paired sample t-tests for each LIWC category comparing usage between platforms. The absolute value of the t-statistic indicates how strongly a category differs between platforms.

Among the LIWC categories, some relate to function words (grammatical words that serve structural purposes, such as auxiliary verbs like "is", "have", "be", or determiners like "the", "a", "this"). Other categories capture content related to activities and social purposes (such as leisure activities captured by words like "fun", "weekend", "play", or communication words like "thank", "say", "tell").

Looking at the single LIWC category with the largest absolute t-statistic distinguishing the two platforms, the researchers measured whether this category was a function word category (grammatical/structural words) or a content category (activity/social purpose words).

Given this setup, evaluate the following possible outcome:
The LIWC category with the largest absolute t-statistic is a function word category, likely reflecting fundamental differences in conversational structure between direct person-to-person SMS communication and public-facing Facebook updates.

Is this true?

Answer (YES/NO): YES